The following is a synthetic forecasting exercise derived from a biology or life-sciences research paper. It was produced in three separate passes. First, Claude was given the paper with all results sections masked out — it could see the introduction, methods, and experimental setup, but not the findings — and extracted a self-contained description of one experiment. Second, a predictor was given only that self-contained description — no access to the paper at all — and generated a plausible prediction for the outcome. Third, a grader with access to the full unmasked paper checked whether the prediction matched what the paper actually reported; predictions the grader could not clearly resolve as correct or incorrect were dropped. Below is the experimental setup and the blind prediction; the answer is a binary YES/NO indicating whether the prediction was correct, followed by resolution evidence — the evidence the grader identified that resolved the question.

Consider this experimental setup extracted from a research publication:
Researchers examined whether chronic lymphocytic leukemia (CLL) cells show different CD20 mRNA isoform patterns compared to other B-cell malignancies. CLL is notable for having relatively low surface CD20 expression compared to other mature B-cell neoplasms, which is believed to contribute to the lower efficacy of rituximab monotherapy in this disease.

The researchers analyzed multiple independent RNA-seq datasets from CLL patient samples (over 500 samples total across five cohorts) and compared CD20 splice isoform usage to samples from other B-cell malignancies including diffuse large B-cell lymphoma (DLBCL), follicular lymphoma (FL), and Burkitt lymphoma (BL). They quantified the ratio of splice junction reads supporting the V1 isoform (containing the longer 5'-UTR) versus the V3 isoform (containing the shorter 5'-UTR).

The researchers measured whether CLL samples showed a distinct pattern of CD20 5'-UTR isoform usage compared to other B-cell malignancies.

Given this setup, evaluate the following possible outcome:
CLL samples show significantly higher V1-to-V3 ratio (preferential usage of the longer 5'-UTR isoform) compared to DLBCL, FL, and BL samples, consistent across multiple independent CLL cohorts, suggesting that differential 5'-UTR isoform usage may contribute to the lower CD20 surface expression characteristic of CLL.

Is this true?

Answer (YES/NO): NO